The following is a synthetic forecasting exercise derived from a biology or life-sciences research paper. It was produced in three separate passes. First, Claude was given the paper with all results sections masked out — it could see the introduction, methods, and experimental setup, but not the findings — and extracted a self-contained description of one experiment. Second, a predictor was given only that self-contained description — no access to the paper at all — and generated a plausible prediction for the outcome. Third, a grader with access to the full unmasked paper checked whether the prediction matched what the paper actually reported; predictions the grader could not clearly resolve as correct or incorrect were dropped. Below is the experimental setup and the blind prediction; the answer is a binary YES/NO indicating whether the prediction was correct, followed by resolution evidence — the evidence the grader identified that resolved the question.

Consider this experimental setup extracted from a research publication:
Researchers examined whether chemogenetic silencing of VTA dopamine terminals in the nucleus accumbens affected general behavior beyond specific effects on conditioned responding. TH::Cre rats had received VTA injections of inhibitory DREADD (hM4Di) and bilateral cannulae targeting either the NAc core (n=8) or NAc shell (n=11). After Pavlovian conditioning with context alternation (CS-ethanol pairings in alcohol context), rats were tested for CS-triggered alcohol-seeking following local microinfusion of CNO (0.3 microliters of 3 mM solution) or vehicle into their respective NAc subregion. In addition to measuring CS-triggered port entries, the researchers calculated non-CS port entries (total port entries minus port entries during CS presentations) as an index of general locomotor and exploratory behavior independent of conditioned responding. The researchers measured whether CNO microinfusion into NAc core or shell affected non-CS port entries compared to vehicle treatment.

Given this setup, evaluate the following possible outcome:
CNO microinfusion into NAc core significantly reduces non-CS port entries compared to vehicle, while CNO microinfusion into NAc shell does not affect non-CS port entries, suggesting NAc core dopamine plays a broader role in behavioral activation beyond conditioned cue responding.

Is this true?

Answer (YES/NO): NO